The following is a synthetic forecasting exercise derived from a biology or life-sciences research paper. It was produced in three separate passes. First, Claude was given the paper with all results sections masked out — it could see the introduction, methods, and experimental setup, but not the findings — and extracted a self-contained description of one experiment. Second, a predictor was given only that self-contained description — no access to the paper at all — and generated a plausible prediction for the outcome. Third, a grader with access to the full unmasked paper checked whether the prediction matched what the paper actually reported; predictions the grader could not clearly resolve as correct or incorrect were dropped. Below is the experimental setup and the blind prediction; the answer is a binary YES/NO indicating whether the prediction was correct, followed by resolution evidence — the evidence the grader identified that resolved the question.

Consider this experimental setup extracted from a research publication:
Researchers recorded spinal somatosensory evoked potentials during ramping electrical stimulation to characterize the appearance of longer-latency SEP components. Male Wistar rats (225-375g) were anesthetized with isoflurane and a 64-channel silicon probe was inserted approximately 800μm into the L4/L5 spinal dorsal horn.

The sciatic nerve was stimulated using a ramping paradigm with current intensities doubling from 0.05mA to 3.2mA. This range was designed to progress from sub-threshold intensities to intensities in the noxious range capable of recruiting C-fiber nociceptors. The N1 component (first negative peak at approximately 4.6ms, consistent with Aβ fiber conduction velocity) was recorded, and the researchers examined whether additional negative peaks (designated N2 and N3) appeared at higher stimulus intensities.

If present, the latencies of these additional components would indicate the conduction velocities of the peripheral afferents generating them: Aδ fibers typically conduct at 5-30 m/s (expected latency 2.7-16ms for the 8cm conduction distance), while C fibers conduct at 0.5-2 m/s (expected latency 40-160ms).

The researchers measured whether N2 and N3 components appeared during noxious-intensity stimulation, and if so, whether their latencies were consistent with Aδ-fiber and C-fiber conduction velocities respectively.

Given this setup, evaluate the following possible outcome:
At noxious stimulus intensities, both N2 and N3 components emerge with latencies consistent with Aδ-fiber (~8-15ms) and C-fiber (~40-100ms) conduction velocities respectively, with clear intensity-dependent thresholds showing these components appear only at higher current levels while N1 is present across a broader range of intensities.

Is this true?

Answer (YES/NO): YES